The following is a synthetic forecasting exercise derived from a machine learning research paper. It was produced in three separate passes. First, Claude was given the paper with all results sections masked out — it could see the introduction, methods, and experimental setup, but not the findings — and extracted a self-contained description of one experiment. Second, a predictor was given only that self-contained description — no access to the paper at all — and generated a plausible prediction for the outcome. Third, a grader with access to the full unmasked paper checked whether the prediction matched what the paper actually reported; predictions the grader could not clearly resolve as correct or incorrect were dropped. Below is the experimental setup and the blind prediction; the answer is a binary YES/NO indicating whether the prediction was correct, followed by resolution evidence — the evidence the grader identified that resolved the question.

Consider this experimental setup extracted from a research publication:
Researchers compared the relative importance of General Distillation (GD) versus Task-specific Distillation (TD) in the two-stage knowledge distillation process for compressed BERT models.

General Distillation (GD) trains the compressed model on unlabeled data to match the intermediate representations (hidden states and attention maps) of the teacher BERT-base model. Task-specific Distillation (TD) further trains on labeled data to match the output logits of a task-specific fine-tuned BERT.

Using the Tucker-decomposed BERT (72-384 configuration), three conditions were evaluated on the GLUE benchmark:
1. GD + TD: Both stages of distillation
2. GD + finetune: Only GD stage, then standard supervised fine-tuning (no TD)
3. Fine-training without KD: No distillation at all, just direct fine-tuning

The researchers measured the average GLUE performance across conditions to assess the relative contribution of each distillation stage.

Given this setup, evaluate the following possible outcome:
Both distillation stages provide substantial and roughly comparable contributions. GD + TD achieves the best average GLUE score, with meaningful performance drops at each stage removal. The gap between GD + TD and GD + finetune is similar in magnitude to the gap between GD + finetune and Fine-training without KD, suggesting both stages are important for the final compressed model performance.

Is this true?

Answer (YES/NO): NO